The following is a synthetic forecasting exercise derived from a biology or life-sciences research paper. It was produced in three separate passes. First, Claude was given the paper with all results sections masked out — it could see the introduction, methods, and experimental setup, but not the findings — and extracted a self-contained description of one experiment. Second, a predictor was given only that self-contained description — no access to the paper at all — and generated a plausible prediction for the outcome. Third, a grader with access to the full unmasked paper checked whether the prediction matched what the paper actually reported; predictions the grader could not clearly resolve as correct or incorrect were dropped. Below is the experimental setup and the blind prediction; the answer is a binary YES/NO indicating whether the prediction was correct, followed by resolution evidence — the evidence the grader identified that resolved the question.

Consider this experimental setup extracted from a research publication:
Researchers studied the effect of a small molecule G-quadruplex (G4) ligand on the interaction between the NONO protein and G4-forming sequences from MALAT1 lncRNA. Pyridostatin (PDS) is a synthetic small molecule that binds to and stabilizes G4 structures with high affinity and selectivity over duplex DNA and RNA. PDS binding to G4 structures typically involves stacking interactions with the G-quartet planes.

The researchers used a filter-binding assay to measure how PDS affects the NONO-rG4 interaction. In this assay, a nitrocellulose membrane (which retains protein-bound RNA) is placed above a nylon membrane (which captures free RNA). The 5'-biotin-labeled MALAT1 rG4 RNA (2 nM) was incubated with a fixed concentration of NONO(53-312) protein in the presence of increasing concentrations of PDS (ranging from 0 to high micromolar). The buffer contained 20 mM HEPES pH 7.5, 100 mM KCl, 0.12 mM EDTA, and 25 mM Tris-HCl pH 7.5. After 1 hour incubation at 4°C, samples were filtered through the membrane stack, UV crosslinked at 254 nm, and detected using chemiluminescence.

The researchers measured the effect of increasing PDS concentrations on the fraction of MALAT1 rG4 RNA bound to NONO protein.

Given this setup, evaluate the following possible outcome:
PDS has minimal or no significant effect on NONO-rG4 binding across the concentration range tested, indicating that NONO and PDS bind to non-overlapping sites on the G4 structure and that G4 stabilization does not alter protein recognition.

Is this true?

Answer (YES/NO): NO